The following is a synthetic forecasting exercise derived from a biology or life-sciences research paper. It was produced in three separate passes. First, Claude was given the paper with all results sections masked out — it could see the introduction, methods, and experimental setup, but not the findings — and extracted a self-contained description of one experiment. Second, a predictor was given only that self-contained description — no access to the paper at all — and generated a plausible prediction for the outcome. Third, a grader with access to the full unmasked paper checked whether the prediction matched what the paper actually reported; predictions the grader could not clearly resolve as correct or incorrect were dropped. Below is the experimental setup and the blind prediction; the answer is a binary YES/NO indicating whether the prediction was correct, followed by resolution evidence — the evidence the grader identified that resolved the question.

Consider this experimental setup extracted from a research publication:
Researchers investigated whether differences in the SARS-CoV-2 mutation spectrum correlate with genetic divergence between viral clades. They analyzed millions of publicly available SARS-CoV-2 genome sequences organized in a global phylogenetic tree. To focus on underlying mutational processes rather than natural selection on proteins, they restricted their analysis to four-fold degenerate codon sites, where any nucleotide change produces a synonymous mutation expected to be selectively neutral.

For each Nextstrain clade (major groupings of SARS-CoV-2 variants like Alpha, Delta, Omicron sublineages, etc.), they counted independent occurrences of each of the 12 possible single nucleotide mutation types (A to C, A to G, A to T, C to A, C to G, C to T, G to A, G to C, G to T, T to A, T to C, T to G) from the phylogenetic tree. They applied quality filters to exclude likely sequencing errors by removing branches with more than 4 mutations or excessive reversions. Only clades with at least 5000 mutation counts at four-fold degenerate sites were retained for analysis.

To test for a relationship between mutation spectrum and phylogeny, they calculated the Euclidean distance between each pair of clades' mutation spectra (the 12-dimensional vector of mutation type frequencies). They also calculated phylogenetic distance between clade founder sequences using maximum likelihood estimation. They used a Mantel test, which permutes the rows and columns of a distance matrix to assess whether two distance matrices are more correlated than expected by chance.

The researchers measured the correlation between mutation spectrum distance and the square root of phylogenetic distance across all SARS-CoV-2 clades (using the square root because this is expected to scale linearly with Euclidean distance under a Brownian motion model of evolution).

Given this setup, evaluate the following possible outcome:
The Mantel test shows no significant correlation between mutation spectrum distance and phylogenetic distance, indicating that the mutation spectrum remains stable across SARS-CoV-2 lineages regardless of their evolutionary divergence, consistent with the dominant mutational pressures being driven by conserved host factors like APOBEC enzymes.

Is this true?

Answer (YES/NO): NO